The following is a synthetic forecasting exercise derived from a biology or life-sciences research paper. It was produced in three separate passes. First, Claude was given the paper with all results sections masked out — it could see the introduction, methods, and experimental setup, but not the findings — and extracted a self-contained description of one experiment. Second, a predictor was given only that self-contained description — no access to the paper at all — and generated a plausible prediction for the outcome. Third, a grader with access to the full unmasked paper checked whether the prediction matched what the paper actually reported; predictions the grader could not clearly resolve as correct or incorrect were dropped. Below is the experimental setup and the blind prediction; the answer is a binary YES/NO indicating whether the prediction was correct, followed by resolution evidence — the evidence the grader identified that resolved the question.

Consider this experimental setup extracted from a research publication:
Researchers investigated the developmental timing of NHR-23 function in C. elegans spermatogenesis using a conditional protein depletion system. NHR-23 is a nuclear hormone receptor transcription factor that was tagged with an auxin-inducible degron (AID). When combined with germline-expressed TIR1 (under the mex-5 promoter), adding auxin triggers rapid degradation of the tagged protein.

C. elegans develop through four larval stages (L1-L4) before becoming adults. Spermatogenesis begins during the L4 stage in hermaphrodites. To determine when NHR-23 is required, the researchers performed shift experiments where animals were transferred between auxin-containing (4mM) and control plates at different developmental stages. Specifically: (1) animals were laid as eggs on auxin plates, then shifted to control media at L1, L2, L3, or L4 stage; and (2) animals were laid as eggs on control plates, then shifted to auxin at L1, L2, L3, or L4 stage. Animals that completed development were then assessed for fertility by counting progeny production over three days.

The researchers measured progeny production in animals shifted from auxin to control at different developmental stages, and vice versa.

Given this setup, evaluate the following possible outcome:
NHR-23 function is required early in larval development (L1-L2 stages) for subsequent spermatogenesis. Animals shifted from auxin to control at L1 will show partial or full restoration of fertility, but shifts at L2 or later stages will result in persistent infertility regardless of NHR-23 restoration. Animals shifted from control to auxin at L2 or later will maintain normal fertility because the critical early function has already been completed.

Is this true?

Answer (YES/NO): NO